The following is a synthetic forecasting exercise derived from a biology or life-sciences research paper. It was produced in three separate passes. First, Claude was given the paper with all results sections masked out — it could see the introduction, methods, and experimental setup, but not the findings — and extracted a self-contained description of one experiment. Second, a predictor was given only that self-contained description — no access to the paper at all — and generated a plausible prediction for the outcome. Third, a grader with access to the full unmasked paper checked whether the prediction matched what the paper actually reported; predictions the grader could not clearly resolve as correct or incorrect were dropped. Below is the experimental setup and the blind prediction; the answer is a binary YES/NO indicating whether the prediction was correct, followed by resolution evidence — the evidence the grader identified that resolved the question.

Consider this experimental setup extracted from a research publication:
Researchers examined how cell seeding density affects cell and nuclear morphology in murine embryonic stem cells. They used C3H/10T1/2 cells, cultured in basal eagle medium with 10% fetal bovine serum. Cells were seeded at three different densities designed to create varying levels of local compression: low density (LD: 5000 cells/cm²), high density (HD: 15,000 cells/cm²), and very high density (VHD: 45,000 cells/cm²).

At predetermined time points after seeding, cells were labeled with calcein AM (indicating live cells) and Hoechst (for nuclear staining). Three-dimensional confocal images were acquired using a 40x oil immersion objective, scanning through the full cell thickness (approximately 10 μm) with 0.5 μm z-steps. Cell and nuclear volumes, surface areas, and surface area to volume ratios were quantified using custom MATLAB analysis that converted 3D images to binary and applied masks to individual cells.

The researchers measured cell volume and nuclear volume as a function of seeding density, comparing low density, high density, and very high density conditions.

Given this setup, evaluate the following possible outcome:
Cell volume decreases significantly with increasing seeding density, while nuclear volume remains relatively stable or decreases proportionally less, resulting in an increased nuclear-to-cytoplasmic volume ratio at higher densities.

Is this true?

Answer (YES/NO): NO